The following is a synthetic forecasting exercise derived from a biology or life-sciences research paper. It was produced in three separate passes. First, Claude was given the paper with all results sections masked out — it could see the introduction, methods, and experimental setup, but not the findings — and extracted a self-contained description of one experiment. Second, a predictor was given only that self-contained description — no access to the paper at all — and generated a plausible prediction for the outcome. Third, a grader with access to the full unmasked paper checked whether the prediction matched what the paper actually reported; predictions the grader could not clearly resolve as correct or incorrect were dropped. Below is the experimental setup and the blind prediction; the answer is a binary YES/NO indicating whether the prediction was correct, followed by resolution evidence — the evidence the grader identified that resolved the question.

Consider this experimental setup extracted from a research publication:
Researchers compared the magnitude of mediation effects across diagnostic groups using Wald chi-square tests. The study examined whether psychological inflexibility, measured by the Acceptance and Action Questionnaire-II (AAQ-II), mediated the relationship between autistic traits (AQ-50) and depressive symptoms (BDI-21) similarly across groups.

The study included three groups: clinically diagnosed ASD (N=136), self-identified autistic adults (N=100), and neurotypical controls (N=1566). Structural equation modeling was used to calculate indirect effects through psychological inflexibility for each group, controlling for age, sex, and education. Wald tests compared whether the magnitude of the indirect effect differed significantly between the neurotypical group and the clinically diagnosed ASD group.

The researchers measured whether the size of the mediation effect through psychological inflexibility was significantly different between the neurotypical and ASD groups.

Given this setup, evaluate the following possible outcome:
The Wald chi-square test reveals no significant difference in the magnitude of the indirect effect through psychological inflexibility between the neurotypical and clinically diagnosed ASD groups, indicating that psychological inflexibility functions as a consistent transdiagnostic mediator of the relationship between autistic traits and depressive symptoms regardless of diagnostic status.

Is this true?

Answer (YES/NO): NO